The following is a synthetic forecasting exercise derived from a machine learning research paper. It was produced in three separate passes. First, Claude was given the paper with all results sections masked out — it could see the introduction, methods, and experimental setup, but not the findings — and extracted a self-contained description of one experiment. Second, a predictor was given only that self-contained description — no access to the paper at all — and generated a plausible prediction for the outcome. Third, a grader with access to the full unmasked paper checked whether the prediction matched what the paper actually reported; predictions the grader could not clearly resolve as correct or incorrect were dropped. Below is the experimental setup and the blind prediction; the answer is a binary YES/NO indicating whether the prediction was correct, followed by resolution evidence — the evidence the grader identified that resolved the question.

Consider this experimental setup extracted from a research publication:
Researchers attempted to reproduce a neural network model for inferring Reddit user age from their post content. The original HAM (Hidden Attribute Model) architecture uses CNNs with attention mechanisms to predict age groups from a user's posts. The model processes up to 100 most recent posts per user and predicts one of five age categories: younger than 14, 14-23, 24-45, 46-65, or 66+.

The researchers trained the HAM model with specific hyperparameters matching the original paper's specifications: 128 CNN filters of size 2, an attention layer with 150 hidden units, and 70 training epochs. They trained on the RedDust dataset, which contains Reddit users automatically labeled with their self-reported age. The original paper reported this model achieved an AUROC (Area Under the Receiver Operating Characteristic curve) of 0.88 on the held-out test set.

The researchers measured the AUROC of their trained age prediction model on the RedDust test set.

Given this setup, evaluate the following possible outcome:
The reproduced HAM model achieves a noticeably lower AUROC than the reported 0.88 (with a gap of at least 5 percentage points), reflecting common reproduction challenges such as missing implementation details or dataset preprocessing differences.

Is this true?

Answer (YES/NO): YES